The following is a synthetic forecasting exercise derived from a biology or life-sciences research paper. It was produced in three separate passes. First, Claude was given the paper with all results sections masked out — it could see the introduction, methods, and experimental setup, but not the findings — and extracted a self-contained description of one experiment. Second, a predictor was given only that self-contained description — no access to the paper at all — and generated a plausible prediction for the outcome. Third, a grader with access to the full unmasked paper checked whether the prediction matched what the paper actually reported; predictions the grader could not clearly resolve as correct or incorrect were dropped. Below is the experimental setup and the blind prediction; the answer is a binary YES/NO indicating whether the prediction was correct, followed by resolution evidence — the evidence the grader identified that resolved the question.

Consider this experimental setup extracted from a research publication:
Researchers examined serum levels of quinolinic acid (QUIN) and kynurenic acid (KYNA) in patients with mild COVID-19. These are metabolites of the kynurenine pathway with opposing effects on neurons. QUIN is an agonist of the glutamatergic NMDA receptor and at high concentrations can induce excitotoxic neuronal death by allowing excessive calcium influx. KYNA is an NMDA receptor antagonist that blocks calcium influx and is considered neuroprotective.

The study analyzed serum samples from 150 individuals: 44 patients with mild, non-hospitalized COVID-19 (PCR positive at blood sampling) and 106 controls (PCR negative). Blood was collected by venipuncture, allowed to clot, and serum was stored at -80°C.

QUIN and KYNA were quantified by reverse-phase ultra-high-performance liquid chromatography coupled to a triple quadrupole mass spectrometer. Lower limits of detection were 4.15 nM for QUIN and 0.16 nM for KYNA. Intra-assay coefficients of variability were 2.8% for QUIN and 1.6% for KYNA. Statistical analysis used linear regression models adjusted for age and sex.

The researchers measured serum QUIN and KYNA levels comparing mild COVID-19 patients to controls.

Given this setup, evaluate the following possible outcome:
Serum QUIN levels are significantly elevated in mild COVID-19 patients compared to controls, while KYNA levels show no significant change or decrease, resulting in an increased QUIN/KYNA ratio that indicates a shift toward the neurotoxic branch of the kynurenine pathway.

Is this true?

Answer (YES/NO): YES